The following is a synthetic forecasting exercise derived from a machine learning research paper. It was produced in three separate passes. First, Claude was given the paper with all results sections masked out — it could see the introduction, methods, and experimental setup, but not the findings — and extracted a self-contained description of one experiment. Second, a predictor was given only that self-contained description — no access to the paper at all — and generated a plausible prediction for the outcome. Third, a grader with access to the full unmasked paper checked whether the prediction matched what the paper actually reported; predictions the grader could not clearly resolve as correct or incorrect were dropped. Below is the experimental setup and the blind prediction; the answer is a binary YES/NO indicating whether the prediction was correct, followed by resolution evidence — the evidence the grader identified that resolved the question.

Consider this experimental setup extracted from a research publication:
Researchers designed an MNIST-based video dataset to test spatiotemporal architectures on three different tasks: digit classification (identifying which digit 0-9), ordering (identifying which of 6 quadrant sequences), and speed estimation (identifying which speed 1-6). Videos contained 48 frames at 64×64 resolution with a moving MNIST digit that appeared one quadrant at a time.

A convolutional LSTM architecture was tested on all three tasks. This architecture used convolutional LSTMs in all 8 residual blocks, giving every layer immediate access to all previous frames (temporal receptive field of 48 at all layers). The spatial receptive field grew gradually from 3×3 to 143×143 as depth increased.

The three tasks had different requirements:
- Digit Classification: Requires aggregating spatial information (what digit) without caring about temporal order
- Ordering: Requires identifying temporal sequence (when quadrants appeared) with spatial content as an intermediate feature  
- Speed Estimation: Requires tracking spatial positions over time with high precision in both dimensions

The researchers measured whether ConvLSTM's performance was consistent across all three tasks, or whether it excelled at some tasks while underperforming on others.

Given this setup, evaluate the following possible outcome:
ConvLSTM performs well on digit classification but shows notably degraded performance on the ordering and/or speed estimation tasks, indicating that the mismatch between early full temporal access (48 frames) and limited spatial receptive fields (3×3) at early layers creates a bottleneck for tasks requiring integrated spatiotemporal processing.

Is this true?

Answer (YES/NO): NO